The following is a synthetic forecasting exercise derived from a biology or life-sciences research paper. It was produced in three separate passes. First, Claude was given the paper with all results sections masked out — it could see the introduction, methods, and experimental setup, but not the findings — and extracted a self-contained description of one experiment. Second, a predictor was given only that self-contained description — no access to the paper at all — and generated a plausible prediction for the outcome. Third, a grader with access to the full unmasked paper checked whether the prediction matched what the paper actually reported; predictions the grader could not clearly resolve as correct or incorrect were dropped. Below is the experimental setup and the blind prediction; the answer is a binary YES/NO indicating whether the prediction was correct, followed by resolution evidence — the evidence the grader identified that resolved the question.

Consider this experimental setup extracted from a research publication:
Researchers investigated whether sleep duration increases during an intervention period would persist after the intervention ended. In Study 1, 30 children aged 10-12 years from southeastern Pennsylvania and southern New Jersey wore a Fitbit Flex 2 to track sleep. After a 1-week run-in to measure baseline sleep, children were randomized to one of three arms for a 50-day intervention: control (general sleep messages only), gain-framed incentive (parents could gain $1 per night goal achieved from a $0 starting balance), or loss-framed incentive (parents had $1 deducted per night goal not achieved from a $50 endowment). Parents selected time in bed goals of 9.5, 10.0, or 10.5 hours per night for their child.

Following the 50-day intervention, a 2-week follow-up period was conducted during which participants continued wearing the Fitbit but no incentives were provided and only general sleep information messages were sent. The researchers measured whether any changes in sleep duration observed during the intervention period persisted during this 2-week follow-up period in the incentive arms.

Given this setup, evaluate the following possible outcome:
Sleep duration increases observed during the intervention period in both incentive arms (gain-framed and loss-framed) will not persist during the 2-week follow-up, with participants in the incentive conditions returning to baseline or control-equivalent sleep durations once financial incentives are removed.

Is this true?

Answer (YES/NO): NO